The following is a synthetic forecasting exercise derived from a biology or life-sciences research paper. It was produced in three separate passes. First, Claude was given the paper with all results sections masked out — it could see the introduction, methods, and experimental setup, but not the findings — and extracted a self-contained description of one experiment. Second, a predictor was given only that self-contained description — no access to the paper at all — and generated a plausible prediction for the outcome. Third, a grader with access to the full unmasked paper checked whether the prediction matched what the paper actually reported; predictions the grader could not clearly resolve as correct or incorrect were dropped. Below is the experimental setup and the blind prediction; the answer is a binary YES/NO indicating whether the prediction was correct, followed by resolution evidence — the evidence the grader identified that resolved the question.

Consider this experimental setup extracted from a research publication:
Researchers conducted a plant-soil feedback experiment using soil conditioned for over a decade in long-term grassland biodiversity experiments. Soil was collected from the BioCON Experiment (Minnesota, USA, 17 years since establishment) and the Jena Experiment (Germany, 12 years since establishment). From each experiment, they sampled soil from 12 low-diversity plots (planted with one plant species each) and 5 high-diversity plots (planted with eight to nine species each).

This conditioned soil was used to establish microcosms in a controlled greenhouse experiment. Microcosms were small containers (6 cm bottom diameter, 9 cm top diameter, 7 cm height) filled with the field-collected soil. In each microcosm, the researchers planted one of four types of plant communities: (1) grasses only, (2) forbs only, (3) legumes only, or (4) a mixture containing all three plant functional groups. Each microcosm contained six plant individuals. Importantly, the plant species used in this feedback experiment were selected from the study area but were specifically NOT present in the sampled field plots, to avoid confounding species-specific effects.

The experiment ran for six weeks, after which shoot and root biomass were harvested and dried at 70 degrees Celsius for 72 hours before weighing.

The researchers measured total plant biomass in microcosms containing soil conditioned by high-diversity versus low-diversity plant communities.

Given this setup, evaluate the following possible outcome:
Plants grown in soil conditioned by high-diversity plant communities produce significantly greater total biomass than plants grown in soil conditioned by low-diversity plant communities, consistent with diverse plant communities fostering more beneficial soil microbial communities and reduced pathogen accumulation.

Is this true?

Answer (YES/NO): NO